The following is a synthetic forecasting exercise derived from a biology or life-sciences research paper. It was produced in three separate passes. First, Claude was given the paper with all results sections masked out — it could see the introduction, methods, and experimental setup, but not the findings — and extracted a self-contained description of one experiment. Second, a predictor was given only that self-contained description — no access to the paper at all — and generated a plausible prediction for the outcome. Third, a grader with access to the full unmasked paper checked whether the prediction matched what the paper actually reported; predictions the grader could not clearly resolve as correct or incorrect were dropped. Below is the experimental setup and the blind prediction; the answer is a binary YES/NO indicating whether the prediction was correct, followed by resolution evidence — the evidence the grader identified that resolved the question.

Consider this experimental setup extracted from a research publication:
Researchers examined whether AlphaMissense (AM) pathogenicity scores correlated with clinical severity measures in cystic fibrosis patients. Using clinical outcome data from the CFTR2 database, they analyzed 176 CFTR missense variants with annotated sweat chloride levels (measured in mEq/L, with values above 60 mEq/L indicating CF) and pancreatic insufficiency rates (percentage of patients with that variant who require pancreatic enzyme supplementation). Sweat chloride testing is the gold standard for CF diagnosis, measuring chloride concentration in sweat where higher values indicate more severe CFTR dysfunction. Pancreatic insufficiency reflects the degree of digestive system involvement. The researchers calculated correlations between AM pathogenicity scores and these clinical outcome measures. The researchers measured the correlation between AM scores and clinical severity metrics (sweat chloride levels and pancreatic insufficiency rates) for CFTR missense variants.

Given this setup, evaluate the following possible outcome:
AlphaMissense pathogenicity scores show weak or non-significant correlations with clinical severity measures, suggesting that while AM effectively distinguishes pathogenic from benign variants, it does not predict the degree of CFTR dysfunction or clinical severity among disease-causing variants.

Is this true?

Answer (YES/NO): NO